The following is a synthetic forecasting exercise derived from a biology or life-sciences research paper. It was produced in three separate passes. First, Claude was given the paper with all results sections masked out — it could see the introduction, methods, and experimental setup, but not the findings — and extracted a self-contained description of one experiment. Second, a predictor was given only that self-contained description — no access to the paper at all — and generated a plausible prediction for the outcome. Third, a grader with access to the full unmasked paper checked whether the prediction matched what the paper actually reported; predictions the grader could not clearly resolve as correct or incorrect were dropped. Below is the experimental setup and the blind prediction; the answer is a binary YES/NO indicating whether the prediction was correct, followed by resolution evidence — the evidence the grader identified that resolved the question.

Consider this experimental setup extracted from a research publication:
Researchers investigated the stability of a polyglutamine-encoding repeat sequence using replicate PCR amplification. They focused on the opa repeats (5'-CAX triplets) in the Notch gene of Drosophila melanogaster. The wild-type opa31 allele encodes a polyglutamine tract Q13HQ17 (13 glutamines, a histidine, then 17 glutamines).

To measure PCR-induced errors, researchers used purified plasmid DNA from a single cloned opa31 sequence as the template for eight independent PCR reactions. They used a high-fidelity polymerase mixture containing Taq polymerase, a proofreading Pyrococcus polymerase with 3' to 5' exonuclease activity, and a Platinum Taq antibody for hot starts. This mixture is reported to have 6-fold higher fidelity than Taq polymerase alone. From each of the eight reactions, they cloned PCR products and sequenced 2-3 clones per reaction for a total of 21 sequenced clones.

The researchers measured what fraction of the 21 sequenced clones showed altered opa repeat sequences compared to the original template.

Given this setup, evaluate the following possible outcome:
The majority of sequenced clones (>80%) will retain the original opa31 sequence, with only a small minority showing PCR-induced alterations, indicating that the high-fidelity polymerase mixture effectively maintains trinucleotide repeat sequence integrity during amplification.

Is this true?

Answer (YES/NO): YES